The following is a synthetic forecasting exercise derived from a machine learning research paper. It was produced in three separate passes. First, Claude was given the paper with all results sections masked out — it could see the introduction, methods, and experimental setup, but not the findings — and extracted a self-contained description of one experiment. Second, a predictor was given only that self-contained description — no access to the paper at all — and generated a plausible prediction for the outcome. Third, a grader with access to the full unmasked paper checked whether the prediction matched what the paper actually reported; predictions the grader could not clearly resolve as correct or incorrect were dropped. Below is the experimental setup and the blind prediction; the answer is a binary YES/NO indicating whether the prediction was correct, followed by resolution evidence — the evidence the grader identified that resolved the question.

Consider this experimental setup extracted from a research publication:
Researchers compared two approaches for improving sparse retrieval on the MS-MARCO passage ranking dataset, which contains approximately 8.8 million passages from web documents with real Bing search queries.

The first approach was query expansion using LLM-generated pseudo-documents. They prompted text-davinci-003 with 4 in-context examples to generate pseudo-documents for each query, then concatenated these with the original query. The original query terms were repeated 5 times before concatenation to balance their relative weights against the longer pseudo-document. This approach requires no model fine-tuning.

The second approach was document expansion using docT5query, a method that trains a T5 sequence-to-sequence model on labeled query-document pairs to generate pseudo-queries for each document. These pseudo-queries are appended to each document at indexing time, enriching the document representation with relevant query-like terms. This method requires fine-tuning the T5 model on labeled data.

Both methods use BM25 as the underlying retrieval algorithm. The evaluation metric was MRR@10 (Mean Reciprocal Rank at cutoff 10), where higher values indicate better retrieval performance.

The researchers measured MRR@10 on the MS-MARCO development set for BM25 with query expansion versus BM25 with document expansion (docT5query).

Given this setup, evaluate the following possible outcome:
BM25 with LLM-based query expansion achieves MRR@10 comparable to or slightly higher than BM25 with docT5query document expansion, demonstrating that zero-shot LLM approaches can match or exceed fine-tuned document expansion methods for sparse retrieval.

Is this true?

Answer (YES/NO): NO